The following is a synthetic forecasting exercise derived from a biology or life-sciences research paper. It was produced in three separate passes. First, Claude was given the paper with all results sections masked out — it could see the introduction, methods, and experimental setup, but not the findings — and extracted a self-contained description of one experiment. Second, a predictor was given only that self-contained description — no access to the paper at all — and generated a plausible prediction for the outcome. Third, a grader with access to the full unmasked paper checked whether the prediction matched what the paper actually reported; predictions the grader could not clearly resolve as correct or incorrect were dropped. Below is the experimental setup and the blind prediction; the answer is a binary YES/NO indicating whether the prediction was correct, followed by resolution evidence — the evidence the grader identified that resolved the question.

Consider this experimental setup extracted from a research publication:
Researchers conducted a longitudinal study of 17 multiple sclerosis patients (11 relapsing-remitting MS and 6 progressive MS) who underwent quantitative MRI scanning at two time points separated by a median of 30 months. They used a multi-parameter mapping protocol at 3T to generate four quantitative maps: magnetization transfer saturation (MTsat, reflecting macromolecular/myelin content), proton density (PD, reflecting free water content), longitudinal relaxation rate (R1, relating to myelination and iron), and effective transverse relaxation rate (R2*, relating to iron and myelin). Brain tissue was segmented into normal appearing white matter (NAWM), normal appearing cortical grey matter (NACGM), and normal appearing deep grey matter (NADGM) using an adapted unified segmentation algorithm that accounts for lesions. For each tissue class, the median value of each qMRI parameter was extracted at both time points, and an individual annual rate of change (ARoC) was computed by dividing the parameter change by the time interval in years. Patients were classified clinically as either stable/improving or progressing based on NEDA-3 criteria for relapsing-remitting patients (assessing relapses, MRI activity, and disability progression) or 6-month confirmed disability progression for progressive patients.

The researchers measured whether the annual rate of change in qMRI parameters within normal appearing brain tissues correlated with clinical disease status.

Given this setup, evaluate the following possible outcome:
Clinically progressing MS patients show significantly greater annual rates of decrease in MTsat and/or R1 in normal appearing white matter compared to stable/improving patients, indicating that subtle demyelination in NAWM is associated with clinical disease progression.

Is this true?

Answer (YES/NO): NO